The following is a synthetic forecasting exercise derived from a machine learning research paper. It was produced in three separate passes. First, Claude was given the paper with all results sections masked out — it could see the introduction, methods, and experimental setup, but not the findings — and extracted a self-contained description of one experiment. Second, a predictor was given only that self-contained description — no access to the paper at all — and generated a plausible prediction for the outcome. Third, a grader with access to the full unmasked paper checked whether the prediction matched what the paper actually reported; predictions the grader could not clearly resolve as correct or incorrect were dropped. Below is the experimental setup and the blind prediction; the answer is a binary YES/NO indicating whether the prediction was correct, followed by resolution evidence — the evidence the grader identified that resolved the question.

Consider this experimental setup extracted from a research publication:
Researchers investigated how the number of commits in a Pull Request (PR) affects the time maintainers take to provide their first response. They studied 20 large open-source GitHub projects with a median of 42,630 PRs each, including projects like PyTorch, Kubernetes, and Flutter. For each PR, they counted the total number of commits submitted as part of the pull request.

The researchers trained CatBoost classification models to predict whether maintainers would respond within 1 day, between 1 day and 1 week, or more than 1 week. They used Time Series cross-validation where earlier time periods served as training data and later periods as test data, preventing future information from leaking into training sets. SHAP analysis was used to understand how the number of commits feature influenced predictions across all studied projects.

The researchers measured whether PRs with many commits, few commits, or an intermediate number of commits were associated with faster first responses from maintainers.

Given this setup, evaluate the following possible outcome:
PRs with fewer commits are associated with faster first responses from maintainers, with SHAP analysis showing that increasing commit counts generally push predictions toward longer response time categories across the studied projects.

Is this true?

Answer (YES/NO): NO